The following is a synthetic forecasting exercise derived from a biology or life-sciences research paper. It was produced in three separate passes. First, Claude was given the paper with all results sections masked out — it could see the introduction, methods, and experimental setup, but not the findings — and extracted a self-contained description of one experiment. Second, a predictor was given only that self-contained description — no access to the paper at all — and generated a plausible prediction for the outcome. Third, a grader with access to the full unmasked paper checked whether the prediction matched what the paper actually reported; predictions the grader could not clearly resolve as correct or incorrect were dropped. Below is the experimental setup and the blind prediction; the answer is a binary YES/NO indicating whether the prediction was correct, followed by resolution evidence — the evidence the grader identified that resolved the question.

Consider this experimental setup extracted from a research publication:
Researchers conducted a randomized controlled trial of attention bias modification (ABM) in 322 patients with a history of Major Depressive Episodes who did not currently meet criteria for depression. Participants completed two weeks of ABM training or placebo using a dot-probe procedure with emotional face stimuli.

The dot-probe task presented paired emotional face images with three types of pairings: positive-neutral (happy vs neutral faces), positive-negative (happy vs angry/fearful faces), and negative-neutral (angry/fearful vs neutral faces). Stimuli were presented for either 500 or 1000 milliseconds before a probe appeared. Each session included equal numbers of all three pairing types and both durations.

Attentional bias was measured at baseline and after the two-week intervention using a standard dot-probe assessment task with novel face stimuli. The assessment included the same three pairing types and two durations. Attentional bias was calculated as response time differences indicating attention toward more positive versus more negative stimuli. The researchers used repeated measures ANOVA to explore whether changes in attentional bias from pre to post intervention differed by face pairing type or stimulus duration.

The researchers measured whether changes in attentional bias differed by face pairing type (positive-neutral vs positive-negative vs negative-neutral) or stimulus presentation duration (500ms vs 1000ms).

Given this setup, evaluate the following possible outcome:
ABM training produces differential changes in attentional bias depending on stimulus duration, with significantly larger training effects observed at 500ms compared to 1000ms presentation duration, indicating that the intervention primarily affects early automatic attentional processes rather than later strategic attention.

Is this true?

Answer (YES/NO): NO